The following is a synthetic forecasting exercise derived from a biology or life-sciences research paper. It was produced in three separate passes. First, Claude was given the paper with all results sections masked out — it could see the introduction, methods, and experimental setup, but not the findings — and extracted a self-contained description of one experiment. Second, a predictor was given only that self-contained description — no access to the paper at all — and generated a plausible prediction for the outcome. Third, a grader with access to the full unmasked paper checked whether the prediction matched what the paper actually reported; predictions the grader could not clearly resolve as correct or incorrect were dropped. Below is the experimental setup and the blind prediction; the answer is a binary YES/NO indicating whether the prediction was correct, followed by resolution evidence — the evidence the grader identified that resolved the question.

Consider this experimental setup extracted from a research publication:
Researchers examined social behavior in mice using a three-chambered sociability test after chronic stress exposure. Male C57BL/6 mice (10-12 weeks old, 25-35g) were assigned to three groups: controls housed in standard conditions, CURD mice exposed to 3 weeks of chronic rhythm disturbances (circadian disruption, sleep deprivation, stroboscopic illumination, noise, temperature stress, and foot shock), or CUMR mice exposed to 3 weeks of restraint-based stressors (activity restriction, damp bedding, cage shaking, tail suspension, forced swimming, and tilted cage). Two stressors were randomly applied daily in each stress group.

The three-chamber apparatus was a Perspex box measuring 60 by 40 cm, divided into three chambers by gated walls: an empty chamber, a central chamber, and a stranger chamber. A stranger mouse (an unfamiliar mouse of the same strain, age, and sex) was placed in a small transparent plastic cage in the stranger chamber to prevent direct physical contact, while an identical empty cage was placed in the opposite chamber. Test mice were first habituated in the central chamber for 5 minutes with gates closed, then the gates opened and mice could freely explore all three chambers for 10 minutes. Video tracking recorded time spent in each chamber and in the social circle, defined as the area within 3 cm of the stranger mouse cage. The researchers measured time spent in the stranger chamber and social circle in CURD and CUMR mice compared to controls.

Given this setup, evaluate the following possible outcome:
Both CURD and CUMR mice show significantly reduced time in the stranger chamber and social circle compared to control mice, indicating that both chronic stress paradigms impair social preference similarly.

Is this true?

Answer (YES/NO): NO